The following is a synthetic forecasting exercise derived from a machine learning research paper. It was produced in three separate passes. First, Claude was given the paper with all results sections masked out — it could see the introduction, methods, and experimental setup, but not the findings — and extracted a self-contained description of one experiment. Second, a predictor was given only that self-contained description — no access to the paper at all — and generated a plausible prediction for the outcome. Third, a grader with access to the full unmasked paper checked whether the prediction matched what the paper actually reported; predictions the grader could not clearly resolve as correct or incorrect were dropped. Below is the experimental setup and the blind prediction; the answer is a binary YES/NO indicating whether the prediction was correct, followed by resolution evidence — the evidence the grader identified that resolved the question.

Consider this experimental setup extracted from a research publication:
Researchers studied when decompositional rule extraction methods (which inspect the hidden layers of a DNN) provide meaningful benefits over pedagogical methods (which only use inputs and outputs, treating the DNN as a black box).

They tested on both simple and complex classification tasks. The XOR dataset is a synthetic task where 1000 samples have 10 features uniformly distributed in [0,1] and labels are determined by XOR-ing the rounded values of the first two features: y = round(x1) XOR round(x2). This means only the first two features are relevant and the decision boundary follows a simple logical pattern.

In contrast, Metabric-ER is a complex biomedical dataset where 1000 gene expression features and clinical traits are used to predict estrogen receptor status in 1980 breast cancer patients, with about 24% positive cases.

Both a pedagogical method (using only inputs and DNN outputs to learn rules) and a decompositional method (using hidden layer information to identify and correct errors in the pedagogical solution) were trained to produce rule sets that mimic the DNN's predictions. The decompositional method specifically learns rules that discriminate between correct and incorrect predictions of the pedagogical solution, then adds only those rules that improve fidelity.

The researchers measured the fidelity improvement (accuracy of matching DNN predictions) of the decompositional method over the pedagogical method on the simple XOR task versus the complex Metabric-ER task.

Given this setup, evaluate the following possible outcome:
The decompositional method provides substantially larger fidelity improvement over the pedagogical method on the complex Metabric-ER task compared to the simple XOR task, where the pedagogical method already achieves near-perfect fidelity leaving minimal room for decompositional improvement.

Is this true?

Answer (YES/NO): YES